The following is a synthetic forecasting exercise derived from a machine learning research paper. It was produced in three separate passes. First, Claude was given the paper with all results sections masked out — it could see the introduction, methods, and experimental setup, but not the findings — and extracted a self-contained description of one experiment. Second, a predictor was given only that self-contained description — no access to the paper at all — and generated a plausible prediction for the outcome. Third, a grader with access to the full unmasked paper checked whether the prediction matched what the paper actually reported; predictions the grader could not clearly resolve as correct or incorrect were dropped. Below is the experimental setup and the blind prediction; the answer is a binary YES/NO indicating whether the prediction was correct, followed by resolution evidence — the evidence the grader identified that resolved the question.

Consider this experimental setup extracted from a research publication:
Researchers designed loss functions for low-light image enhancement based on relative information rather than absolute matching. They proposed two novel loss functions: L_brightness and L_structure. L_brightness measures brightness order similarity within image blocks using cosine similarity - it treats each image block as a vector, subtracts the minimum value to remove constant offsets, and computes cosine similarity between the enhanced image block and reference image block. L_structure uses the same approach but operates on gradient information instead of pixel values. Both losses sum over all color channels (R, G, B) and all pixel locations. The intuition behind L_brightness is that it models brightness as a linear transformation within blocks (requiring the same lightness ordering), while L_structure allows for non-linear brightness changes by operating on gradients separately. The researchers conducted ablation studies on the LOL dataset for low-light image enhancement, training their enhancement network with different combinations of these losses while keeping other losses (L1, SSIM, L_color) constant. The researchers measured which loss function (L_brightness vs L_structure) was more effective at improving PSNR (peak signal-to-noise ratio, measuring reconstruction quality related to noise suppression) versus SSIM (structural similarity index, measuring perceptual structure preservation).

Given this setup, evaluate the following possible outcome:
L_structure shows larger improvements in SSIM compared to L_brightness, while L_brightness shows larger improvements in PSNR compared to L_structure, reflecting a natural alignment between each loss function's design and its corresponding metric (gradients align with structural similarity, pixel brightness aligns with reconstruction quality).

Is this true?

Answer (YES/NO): YES